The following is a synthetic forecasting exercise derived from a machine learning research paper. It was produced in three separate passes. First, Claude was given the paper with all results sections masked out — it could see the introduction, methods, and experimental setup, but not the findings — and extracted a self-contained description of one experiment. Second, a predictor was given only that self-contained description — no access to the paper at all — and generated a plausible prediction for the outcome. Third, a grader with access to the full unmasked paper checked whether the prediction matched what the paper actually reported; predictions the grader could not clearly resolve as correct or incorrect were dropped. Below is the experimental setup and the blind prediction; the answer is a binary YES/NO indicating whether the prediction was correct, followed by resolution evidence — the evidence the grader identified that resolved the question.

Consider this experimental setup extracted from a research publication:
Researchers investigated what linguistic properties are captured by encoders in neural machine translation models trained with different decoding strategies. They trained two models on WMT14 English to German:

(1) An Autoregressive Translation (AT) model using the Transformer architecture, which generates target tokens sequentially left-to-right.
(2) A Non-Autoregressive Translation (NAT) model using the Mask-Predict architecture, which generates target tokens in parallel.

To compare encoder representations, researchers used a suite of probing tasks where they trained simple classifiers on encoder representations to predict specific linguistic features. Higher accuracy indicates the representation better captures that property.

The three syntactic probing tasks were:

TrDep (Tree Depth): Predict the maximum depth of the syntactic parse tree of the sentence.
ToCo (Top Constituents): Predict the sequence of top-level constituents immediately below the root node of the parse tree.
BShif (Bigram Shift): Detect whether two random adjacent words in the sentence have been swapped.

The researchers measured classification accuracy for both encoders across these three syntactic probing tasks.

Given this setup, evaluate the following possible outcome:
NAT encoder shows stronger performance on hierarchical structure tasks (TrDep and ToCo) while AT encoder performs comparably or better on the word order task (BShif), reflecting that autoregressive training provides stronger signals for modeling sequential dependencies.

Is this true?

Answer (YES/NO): YES